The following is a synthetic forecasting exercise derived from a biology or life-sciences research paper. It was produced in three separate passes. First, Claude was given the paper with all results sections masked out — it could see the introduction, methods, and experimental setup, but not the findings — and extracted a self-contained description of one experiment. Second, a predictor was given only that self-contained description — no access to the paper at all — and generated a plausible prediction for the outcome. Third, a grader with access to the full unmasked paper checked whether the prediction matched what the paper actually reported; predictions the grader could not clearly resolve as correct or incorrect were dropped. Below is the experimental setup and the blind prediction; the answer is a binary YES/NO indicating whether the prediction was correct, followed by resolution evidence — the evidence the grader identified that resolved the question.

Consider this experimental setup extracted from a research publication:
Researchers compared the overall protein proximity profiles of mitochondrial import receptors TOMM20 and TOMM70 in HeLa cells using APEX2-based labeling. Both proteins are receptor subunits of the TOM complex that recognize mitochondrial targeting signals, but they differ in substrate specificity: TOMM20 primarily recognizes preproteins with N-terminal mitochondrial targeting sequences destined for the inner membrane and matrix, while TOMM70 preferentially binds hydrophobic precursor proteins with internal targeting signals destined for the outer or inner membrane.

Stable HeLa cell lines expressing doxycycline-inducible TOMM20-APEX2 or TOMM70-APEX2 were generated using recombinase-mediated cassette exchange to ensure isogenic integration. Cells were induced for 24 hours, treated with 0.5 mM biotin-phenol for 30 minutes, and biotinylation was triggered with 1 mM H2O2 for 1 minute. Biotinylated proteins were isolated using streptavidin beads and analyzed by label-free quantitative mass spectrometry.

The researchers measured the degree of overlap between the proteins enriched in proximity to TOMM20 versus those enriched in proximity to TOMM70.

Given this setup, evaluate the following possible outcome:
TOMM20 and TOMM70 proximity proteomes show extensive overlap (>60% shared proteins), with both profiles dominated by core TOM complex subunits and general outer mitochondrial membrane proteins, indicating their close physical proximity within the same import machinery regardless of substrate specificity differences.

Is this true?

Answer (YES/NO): NO